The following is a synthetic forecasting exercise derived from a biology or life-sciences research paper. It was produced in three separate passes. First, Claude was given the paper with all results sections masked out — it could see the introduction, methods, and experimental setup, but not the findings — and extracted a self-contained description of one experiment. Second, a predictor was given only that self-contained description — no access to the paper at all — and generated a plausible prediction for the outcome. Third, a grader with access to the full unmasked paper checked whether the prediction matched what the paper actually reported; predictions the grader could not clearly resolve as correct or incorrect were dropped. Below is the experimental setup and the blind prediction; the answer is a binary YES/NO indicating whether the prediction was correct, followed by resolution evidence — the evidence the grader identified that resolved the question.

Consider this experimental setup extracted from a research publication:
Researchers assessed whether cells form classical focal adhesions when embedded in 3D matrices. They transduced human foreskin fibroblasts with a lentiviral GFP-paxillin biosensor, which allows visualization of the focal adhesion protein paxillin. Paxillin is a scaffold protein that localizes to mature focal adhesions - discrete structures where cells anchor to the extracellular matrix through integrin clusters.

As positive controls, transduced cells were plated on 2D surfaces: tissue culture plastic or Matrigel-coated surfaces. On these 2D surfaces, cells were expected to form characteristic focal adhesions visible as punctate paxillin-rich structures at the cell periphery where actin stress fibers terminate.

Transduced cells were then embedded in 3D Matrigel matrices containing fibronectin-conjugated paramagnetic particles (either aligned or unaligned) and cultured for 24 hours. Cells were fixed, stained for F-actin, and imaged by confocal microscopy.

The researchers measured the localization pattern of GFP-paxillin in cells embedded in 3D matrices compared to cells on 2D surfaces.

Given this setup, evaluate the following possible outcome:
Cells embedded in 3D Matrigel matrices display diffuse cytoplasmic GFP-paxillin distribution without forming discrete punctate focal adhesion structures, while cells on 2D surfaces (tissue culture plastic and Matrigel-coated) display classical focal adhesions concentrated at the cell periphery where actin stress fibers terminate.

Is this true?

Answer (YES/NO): NO